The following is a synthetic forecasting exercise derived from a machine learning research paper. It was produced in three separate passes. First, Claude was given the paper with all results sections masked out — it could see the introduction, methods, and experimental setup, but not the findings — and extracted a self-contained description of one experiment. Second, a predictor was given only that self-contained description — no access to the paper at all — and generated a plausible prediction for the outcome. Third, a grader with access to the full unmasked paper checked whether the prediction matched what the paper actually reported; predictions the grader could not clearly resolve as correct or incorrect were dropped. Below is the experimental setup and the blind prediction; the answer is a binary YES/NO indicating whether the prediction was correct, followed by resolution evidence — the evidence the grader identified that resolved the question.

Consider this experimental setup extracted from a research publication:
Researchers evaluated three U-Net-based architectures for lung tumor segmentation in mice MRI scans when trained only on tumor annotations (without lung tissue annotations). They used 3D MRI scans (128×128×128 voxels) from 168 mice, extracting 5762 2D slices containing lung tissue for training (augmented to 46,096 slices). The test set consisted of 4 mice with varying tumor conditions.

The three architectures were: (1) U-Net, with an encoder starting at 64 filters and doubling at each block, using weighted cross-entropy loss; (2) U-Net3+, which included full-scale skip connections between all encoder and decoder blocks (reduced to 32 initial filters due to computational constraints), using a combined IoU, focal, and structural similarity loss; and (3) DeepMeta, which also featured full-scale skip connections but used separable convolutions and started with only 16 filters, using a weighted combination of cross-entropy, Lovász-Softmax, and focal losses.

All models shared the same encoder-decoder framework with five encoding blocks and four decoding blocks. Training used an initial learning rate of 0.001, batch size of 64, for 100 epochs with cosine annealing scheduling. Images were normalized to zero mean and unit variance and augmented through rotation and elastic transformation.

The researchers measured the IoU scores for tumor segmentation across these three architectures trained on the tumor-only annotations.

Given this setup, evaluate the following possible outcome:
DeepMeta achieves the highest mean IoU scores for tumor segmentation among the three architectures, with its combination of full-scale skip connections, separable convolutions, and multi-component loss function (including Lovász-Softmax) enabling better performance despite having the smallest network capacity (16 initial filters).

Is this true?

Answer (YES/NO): NO